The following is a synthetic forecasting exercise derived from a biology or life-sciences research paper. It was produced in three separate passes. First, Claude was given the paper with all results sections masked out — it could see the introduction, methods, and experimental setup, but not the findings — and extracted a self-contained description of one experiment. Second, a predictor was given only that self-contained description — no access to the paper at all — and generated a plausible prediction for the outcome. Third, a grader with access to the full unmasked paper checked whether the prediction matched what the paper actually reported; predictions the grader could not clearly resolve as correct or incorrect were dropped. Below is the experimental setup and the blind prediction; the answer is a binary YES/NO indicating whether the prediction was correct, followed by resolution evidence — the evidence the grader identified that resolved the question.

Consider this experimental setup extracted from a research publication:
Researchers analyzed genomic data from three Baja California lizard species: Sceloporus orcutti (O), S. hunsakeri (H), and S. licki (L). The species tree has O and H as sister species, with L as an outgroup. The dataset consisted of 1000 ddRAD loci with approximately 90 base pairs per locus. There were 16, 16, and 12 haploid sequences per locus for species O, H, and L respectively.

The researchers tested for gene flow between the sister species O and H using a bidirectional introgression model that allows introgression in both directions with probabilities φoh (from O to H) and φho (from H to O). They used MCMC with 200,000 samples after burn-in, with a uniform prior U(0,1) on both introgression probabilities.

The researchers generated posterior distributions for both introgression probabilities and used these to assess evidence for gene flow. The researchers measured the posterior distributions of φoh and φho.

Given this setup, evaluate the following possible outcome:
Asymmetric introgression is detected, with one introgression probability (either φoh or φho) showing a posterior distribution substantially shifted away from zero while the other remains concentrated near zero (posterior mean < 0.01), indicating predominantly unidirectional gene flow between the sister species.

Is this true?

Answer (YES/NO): NO